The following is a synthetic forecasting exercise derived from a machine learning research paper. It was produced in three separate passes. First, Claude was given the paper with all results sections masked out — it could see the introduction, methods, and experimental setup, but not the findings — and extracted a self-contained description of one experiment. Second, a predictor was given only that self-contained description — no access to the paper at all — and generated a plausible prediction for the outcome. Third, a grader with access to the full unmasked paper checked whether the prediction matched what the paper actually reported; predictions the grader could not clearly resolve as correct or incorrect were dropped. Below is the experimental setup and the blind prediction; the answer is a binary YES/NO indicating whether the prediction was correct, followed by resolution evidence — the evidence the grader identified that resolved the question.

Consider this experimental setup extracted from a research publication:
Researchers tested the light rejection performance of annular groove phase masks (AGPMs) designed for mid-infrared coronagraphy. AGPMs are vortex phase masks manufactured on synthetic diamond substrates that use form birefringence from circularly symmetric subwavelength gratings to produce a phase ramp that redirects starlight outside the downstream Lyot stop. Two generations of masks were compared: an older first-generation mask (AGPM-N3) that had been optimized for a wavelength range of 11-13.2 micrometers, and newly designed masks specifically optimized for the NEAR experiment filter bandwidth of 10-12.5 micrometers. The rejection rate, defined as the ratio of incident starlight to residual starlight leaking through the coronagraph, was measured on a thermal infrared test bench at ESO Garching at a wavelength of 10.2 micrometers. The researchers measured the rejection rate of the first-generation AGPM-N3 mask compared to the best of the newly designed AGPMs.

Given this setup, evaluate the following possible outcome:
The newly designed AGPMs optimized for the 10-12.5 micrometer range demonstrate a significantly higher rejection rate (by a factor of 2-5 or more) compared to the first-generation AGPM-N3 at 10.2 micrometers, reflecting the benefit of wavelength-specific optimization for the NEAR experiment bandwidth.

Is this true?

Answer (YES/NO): NO